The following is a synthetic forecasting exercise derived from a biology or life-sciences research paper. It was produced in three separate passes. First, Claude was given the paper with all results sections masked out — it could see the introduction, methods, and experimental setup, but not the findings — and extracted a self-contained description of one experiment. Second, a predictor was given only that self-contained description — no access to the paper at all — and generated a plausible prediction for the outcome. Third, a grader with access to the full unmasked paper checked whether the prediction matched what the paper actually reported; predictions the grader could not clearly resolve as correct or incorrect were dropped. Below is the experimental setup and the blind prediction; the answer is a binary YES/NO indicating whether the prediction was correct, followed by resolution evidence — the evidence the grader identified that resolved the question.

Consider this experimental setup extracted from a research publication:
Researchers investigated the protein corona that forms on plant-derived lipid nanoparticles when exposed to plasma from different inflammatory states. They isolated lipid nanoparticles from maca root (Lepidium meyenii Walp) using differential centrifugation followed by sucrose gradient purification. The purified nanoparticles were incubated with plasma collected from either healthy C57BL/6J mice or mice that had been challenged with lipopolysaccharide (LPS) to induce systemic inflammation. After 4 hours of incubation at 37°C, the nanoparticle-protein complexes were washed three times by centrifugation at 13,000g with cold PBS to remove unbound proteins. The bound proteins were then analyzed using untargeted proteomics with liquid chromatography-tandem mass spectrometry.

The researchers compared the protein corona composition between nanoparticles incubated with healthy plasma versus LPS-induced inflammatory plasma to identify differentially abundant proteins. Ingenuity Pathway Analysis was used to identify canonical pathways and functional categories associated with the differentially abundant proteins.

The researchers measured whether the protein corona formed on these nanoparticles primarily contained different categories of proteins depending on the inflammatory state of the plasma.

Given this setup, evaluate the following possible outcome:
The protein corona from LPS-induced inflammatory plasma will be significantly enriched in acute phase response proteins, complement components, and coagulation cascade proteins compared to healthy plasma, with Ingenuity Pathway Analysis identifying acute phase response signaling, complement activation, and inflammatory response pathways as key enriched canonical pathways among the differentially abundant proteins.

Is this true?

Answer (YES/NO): NO